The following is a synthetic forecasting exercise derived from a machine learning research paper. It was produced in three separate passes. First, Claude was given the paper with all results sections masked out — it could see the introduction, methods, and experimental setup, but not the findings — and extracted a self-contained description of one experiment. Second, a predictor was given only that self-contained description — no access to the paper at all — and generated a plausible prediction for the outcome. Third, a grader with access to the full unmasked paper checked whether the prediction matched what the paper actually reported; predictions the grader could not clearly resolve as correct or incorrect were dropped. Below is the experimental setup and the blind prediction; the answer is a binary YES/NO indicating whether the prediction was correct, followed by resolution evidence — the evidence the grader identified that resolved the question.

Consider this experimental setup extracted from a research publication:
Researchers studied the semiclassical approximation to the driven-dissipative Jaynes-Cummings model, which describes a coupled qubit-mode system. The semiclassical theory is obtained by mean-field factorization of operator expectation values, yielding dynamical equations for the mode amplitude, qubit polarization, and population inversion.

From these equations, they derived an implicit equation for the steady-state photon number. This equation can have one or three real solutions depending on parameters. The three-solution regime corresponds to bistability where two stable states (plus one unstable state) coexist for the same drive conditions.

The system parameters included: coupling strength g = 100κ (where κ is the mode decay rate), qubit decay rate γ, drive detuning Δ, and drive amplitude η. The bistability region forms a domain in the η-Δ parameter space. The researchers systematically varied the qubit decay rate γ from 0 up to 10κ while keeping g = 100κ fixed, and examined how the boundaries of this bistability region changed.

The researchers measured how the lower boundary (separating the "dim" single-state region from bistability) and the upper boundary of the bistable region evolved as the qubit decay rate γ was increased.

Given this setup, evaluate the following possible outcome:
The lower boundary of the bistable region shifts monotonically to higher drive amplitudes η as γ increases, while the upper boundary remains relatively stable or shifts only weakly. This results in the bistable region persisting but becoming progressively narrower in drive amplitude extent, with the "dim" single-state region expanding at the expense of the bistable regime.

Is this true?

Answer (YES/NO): YES